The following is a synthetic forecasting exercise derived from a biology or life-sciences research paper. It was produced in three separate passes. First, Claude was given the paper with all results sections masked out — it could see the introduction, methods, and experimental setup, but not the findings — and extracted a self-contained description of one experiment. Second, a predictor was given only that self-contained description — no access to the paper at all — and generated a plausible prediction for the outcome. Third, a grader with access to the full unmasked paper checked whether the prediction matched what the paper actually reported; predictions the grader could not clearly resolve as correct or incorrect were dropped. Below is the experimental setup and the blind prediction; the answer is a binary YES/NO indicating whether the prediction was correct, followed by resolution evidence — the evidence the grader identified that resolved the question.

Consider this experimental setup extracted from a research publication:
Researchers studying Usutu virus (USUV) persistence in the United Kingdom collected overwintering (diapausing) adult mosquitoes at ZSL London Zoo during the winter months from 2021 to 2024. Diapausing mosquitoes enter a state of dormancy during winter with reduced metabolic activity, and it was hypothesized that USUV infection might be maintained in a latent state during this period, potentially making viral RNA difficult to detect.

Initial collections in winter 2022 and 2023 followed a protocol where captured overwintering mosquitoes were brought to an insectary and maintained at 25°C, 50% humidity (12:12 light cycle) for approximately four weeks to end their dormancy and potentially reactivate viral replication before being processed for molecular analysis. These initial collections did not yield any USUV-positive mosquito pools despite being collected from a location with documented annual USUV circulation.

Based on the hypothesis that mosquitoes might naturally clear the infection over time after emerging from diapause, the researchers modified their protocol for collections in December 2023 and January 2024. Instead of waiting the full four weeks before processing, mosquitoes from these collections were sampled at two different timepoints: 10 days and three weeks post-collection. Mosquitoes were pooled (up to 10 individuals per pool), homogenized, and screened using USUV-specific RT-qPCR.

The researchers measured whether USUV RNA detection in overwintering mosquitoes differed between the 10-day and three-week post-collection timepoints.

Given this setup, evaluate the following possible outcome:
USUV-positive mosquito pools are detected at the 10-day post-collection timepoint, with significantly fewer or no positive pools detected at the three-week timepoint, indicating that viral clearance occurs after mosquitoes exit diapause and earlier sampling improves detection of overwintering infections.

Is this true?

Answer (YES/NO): NO